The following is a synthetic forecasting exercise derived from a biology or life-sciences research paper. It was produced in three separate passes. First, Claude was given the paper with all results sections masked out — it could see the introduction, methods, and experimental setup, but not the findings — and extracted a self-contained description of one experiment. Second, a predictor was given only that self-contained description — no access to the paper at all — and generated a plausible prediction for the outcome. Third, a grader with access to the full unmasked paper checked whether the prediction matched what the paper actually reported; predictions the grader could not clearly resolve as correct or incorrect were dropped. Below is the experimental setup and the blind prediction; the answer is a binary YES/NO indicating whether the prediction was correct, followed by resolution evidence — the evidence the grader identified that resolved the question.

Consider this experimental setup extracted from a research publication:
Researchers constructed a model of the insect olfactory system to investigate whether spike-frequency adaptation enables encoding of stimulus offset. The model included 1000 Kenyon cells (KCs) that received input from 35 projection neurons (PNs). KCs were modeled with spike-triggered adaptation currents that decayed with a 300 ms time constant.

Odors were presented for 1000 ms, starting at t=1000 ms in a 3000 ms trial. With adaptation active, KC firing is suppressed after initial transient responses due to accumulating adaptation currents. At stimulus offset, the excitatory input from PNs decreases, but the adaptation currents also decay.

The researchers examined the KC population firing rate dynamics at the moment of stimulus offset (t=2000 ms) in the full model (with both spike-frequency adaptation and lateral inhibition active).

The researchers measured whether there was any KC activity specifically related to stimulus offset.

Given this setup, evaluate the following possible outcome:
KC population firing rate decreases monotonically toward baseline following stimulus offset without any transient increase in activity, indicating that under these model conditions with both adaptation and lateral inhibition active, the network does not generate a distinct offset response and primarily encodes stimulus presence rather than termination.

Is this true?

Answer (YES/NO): NO